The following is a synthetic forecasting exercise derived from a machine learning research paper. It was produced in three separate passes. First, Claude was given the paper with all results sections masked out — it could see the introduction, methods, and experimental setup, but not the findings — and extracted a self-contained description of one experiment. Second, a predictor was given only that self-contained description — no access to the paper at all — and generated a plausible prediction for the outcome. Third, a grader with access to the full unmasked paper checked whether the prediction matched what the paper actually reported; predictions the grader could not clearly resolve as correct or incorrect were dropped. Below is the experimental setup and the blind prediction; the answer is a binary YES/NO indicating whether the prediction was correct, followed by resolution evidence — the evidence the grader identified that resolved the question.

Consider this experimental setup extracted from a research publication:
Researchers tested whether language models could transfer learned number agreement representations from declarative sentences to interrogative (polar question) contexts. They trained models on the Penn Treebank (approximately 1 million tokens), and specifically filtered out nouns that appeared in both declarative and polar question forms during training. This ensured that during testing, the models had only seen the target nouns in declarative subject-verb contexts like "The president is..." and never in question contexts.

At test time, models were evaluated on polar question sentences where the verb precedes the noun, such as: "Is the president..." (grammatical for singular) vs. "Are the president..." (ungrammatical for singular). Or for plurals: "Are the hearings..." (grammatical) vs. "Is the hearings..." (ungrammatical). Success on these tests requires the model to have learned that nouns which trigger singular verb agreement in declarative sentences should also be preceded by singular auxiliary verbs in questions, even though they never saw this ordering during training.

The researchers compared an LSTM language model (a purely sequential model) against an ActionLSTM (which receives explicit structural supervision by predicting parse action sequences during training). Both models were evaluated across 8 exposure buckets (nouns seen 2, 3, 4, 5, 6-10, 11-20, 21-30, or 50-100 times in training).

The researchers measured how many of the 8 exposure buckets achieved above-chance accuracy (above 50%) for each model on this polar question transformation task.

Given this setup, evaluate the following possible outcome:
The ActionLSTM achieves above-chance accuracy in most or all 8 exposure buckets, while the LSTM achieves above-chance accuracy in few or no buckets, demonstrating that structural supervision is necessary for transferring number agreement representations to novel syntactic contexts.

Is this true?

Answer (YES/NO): NO